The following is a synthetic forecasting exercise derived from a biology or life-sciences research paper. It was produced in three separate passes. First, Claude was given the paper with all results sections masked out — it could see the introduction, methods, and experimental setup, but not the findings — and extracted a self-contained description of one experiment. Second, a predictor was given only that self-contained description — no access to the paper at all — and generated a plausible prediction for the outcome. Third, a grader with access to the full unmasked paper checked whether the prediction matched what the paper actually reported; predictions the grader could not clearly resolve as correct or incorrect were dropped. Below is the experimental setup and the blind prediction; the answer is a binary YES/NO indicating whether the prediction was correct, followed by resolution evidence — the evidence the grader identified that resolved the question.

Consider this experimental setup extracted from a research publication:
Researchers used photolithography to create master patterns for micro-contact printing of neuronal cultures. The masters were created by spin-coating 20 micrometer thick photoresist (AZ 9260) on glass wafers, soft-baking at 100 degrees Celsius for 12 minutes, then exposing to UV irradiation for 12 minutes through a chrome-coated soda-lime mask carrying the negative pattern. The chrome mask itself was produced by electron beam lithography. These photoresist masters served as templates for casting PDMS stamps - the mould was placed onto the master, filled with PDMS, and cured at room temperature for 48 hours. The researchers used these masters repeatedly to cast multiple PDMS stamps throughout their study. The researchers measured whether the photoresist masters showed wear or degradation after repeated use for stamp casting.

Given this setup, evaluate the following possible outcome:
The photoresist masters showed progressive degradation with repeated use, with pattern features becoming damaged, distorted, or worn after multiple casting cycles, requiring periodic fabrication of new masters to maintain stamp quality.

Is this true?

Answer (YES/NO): NO